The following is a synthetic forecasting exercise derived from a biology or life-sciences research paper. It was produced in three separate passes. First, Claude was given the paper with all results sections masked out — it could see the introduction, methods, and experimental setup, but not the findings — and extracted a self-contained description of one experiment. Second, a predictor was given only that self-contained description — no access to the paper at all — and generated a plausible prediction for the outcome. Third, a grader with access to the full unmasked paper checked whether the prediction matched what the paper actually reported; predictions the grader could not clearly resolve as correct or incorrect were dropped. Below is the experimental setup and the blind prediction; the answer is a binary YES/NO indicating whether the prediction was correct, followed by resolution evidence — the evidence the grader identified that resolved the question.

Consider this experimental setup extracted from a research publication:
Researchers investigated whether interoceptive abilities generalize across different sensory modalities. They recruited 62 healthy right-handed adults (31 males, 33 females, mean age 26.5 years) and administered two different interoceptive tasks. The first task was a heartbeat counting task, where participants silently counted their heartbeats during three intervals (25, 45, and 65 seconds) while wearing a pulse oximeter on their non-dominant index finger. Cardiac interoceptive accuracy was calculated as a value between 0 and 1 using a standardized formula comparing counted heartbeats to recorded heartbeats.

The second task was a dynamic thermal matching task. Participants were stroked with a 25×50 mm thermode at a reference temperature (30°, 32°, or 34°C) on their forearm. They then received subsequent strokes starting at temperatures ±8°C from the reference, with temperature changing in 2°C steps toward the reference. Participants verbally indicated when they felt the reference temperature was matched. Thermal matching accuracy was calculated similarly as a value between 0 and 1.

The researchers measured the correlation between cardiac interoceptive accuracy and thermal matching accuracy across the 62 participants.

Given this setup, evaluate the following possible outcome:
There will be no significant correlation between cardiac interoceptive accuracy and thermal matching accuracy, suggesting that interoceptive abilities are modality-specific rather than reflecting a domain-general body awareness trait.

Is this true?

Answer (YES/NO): YES